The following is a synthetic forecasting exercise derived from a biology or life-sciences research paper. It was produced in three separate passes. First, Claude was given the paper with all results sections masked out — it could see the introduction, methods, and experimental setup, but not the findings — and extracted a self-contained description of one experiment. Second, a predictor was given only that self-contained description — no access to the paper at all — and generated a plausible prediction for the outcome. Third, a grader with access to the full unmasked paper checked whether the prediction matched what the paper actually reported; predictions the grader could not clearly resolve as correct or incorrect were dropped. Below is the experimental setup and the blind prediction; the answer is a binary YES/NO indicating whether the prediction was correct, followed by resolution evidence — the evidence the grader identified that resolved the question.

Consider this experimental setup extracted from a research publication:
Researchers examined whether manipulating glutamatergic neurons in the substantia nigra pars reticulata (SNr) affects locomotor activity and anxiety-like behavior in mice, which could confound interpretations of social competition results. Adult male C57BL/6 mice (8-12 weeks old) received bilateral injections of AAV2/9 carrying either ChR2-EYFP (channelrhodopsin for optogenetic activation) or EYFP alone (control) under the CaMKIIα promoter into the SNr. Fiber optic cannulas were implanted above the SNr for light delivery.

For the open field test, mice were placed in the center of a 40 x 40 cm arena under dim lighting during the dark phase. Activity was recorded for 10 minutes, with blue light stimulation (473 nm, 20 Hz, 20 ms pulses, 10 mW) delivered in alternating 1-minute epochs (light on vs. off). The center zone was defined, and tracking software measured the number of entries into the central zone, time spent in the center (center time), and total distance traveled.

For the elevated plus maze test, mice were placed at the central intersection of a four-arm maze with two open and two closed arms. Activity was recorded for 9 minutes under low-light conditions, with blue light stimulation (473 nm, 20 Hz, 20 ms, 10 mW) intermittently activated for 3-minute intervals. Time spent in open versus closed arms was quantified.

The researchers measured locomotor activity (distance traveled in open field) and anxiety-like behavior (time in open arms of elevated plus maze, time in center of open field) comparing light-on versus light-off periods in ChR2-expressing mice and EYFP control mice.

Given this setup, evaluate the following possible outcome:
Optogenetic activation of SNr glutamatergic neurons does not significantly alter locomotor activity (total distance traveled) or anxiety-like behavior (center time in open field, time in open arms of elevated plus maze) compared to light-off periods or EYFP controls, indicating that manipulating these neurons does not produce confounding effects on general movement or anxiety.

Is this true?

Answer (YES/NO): NO